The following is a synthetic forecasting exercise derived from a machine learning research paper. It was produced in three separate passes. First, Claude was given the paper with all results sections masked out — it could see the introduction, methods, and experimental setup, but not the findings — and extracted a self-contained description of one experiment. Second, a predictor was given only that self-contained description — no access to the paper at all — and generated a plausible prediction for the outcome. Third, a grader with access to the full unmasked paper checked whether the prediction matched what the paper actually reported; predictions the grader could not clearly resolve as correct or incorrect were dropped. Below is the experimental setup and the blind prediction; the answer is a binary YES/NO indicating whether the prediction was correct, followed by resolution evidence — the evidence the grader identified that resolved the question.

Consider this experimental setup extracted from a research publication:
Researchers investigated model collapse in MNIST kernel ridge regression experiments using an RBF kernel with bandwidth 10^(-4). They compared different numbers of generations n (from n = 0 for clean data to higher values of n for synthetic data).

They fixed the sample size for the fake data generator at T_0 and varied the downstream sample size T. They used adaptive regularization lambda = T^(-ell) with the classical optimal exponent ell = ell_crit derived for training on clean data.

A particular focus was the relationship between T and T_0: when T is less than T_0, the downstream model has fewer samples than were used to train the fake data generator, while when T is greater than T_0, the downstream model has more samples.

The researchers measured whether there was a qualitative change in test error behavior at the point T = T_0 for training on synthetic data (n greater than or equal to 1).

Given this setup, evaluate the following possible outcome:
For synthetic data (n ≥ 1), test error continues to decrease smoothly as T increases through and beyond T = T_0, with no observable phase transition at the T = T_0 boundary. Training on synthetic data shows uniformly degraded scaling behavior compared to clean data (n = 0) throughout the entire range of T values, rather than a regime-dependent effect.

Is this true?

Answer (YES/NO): NO